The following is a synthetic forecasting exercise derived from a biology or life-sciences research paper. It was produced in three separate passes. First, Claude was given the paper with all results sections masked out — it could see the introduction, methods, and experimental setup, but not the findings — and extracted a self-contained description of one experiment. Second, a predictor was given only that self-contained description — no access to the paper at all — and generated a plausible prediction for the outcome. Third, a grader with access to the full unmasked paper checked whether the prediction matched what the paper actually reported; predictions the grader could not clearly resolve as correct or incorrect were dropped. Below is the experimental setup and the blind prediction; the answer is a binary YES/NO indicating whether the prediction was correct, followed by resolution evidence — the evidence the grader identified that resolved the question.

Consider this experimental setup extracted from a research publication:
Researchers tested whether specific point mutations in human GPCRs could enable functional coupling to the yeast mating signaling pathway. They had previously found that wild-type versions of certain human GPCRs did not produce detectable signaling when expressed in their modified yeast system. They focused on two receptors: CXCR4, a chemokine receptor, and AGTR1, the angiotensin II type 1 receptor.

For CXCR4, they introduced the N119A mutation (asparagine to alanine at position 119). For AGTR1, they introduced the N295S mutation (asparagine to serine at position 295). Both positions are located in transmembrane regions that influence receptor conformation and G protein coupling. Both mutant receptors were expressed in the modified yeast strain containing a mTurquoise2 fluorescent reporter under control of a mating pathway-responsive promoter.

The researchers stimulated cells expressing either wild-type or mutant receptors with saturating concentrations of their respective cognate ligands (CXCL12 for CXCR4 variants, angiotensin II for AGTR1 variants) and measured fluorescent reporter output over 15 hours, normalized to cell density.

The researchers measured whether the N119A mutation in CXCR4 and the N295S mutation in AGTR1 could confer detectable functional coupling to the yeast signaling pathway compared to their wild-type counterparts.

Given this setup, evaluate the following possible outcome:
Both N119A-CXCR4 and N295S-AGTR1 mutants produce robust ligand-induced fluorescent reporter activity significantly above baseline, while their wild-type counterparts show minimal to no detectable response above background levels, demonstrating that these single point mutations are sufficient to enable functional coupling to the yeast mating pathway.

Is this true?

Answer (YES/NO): YES